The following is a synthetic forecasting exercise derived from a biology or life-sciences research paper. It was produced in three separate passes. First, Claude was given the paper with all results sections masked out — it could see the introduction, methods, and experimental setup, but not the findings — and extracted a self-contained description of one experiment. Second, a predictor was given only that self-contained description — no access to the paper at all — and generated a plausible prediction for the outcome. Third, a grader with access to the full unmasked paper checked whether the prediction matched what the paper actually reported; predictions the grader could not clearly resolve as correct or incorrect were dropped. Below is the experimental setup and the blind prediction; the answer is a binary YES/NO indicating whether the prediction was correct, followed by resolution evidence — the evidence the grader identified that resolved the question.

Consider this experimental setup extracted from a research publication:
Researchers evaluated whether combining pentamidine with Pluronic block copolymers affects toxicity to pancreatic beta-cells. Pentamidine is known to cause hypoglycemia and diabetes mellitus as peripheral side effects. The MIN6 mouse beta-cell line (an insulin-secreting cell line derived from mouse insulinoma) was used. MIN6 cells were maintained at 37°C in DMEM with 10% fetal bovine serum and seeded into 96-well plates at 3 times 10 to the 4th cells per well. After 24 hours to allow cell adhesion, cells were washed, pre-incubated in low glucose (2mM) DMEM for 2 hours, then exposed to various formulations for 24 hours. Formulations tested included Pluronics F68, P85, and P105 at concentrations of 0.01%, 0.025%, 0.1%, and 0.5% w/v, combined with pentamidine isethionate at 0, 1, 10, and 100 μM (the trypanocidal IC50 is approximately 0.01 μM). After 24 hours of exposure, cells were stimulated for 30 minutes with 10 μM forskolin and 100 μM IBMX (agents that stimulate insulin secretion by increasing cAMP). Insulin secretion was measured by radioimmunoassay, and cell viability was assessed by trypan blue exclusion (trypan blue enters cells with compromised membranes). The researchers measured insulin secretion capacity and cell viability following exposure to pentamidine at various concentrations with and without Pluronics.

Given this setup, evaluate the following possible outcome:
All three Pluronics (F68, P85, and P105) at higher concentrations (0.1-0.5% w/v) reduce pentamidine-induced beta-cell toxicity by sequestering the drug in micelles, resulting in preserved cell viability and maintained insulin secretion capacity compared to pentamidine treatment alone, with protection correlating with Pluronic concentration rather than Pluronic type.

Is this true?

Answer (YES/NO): NO